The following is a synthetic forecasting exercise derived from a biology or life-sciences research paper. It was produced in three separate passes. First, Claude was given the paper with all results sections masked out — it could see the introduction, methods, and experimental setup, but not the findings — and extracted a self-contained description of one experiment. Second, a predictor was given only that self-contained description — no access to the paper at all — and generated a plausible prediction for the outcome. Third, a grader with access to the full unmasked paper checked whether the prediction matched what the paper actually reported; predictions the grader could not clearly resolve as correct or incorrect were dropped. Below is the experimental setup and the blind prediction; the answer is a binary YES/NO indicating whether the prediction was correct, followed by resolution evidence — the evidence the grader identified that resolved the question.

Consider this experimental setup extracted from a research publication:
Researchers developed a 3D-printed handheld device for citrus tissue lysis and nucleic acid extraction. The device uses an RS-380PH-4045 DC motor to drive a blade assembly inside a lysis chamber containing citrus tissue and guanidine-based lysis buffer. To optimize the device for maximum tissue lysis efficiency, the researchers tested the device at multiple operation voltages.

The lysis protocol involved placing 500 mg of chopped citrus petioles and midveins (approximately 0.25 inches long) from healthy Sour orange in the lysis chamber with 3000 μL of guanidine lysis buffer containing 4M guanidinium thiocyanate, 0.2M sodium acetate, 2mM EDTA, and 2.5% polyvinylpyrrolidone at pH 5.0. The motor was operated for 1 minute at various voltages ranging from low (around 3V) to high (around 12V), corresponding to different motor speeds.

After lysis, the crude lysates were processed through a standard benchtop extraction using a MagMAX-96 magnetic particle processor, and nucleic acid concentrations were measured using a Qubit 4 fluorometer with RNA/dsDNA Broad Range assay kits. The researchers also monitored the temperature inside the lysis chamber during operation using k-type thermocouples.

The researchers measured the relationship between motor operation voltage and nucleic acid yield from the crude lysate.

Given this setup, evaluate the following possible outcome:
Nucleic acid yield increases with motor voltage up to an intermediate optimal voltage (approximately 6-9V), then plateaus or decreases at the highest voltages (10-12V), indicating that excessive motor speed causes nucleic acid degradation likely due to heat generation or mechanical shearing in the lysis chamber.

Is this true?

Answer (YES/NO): NO